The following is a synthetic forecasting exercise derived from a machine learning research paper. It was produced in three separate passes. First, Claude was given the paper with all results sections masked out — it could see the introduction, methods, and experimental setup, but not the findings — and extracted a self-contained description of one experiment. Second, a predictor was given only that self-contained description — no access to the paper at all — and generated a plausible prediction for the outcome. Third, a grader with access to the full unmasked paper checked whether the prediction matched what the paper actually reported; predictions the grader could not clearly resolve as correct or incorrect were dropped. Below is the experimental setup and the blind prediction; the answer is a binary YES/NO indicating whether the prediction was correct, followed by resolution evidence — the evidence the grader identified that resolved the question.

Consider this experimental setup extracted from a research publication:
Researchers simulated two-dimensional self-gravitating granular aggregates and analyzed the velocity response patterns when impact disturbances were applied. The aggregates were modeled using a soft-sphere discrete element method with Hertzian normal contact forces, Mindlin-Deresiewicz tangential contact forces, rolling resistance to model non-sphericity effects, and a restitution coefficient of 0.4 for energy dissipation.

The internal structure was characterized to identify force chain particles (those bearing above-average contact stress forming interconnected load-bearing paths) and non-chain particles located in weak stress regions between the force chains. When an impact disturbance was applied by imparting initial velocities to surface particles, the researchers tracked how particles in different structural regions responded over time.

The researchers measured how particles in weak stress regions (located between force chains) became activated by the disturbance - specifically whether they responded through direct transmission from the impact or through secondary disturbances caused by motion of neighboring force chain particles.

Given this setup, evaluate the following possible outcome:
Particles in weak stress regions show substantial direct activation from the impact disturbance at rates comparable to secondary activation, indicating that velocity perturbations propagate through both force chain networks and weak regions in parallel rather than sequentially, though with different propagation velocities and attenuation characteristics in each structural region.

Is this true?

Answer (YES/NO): NO